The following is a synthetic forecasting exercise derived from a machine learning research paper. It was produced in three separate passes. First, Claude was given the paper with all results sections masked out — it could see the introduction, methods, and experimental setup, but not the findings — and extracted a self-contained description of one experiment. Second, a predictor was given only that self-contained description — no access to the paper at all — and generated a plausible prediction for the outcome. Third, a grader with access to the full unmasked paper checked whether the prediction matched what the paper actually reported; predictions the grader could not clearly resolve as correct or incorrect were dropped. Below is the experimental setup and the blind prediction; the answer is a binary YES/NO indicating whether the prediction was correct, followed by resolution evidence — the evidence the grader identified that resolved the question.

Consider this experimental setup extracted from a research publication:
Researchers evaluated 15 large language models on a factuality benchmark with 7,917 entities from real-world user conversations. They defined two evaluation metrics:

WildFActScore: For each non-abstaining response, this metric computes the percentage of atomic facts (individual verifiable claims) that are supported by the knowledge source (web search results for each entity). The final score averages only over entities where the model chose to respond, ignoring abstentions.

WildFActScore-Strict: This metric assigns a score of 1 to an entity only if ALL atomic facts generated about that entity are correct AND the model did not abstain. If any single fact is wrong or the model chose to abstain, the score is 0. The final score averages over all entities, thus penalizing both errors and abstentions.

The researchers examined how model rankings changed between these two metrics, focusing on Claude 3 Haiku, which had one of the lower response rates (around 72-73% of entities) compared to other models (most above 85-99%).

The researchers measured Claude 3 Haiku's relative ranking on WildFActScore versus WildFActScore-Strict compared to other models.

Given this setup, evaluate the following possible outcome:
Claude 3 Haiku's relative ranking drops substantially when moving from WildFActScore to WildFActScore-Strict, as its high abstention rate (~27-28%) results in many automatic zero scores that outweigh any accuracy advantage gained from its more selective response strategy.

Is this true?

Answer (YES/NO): YES